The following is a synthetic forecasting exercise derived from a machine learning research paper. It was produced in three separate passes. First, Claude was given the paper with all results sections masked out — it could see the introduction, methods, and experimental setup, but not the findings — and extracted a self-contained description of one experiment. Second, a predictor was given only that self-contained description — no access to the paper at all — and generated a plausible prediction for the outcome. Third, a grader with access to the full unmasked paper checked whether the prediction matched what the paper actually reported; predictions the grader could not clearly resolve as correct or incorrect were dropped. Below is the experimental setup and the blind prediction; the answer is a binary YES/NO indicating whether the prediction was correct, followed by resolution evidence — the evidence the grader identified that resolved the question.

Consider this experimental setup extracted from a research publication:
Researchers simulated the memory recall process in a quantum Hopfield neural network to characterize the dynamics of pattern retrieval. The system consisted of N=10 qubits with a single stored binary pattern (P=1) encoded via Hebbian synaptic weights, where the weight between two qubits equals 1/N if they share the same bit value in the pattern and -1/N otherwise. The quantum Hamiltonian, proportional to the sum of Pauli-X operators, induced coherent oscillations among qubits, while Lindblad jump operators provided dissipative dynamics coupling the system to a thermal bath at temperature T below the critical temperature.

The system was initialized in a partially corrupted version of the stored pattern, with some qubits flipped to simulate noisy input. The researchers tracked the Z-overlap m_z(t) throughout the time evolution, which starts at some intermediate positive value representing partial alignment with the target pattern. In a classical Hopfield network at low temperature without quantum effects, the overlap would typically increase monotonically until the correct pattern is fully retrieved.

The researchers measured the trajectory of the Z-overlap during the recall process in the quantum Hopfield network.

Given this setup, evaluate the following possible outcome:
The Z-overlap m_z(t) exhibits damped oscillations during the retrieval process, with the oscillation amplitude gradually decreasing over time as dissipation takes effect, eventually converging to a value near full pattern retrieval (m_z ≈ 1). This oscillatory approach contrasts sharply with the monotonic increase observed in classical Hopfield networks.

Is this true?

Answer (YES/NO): NO